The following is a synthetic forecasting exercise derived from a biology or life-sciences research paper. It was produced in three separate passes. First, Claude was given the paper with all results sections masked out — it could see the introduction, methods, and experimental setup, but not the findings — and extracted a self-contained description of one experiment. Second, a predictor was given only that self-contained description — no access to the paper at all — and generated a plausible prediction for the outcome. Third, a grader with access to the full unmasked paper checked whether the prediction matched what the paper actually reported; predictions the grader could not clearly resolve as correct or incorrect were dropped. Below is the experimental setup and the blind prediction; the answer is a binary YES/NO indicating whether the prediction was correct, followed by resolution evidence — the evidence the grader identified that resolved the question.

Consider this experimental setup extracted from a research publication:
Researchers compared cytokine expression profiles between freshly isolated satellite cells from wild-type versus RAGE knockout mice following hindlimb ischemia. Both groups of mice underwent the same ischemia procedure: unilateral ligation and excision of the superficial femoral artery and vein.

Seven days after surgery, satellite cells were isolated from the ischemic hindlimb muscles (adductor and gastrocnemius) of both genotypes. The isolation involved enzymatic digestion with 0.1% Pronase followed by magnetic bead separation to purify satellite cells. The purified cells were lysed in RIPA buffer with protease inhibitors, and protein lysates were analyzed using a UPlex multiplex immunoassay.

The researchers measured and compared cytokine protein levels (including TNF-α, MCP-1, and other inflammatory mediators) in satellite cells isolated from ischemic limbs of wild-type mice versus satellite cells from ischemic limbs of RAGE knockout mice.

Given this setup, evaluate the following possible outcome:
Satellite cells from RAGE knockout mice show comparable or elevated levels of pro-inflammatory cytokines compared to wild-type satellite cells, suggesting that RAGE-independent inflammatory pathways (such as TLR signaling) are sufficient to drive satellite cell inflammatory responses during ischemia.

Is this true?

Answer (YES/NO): NO